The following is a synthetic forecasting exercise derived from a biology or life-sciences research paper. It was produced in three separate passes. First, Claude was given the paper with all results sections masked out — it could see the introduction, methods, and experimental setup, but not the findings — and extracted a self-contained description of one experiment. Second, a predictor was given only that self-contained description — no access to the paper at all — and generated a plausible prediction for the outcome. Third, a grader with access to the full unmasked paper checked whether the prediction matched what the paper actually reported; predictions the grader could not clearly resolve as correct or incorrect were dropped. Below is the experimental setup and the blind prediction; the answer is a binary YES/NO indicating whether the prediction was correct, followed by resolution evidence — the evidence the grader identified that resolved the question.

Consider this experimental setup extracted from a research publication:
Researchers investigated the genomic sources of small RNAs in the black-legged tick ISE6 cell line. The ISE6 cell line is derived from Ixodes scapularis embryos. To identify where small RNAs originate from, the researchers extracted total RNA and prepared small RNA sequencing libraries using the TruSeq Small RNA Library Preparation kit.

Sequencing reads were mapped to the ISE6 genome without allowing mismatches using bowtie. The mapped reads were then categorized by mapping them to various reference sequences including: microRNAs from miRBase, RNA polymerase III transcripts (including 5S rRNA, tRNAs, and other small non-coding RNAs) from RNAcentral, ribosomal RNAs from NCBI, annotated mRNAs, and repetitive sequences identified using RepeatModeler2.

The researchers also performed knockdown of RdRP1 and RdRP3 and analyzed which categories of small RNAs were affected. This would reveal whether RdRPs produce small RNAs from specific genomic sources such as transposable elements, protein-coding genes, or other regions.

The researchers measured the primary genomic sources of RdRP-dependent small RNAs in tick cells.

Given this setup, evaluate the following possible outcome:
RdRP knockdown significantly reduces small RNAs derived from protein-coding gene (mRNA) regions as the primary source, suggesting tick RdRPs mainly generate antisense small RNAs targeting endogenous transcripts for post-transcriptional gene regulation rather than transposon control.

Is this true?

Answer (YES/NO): NO